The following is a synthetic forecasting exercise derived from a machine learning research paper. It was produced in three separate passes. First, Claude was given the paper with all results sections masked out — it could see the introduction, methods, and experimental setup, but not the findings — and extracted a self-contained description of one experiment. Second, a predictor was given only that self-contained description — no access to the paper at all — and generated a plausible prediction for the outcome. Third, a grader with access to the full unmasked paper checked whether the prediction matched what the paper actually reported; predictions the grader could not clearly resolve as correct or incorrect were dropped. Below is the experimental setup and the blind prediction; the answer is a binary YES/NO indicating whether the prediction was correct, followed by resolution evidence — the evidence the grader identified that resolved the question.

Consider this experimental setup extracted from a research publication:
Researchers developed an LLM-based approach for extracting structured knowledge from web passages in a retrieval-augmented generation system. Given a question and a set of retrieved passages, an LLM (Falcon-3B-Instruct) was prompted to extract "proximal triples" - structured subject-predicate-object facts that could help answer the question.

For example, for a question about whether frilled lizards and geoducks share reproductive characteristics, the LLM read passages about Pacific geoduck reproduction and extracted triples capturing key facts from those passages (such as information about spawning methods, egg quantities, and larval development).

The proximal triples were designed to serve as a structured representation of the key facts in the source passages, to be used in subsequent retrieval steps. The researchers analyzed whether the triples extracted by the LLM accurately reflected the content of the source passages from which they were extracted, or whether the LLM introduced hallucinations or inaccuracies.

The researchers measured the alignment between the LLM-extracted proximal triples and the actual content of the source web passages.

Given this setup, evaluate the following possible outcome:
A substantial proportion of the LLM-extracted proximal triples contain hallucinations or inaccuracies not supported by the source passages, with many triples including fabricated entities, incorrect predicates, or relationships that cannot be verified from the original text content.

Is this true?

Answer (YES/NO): NO